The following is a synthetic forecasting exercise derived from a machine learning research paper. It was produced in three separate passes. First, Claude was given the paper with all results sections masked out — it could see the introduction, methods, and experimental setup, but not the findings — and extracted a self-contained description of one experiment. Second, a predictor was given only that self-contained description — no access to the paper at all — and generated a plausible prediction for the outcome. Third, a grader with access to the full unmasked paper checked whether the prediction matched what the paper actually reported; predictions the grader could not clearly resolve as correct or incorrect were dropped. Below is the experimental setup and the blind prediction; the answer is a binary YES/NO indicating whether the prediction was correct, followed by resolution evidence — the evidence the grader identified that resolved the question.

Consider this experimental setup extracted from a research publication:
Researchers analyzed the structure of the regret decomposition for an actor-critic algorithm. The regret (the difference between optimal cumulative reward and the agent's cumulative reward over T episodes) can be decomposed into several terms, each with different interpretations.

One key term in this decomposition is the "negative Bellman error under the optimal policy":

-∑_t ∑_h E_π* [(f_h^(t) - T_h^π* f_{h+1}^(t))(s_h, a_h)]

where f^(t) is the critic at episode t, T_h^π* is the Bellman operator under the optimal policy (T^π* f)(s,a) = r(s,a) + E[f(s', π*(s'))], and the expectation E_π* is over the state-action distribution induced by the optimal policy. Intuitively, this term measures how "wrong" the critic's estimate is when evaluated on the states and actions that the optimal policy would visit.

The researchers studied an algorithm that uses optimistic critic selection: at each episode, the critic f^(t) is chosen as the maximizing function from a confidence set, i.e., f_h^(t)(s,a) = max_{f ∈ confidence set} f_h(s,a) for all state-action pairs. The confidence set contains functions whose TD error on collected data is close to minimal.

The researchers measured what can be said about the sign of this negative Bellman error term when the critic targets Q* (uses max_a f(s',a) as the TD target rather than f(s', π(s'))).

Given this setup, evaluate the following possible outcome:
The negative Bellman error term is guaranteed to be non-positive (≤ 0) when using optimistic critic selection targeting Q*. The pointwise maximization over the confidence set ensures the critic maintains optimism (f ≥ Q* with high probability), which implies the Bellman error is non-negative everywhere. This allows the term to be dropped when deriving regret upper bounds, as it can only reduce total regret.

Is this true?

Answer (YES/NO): YES